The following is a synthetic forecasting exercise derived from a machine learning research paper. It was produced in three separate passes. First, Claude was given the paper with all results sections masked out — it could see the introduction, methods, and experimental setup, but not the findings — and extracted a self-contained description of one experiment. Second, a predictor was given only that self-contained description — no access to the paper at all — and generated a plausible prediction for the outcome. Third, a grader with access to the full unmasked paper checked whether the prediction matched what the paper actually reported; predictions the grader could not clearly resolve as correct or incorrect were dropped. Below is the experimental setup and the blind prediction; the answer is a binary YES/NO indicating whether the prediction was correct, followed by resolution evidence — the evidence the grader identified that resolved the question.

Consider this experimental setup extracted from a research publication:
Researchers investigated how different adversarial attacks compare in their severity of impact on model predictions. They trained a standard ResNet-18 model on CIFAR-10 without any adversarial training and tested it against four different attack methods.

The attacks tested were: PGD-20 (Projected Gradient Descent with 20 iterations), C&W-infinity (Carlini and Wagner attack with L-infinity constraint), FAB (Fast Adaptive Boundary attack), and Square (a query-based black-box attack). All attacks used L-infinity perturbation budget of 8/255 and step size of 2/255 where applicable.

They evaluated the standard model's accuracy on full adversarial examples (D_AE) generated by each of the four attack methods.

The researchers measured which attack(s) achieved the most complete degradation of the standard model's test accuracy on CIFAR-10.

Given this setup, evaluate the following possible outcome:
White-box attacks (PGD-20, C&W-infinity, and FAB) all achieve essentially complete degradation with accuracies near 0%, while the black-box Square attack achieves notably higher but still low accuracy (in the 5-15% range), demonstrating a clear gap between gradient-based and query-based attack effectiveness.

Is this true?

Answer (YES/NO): NO